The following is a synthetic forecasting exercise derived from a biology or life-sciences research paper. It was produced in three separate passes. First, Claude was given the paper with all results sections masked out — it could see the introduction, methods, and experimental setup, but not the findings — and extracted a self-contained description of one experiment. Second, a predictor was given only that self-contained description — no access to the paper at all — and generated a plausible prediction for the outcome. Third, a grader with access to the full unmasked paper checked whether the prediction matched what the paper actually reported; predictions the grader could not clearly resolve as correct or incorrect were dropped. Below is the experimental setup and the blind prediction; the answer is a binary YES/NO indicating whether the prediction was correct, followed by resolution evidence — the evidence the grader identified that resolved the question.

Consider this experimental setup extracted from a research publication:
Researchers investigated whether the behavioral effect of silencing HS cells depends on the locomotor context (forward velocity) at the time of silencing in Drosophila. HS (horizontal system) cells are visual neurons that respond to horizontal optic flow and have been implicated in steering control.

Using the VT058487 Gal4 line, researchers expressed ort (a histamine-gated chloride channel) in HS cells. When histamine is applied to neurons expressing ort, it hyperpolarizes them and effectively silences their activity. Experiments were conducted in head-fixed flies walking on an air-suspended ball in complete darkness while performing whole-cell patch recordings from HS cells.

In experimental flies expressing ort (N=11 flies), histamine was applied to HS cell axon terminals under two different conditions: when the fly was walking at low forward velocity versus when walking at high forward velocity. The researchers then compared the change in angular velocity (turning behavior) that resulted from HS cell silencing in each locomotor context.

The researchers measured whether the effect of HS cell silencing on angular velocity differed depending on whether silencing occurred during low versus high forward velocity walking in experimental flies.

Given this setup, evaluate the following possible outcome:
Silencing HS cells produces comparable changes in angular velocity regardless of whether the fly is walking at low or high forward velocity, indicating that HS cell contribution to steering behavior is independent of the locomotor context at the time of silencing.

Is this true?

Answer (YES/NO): NO